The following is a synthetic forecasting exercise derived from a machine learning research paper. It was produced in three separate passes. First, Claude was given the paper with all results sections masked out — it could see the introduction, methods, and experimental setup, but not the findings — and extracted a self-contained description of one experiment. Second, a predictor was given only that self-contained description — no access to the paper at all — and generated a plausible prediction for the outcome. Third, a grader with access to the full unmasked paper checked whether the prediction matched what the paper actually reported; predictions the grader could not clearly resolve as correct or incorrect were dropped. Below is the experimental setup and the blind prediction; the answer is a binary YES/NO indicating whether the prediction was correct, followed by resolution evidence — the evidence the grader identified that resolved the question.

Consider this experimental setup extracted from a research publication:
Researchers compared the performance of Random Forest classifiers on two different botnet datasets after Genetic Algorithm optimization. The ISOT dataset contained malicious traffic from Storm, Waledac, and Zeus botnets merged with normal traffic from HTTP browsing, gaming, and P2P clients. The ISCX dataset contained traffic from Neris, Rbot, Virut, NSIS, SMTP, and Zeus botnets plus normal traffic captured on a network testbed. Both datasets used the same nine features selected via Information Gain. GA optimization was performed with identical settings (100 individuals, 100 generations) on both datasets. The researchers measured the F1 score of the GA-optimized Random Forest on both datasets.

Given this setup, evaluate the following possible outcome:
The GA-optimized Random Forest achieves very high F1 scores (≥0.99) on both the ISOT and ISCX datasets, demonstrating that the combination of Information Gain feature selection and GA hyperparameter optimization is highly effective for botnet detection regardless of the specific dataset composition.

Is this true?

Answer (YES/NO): NO